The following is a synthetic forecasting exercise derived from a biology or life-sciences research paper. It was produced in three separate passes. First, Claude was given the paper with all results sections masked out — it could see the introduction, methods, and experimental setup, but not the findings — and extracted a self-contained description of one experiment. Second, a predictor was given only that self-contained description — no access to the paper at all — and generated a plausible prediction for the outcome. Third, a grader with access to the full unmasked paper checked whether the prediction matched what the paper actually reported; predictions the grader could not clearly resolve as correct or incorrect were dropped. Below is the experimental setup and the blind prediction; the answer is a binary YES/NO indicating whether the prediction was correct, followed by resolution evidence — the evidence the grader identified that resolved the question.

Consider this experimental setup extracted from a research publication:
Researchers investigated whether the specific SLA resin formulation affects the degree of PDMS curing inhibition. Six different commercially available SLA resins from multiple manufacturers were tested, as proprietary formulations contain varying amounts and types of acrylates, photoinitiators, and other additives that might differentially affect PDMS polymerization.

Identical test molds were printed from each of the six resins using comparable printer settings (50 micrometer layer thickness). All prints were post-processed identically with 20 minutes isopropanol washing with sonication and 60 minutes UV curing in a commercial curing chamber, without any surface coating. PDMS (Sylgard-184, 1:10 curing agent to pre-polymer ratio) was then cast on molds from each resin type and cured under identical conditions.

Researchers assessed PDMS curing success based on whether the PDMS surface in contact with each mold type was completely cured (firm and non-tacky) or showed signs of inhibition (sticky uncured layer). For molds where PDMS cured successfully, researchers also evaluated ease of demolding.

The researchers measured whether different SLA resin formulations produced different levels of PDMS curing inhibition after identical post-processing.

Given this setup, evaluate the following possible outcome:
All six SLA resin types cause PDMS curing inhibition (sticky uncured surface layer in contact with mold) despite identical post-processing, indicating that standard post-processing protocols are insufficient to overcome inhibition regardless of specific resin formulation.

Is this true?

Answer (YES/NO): NO